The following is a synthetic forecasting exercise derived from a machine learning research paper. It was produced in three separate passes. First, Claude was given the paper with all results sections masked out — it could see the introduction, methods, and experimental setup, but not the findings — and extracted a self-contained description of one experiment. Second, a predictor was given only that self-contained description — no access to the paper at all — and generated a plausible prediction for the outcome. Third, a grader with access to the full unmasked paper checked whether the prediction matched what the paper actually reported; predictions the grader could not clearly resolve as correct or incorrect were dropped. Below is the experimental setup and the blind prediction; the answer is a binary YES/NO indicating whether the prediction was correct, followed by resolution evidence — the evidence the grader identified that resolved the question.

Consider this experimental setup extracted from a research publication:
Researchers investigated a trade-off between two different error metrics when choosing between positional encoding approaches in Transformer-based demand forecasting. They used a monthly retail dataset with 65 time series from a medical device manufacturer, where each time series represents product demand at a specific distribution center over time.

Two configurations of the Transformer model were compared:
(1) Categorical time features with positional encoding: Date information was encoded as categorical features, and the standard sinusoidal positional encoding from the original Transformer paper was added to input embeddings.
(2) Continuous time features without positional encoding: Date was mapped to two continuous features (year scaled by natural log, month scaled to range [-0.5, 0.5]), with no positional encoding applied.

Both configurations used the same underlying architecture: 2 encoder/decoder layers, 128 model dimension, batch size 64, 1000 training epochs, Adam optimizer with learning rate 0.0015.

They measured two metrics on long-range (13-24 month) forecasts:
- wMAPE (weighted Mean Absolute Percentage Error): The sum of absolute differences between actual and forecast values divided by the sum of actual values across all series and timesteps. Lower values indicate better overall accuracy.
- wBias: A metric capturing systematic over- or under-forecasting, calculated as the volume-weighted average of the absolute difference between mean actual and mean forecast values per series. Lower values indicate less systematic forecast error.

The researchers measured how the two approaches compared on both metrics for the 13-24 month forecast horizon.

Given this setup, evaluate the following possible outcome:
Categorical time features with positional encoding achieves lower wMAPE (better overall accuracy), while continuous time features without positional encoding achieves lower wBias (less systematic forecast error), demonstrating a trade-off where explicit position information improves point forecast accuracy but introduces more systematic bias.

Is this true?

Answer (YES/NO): NO